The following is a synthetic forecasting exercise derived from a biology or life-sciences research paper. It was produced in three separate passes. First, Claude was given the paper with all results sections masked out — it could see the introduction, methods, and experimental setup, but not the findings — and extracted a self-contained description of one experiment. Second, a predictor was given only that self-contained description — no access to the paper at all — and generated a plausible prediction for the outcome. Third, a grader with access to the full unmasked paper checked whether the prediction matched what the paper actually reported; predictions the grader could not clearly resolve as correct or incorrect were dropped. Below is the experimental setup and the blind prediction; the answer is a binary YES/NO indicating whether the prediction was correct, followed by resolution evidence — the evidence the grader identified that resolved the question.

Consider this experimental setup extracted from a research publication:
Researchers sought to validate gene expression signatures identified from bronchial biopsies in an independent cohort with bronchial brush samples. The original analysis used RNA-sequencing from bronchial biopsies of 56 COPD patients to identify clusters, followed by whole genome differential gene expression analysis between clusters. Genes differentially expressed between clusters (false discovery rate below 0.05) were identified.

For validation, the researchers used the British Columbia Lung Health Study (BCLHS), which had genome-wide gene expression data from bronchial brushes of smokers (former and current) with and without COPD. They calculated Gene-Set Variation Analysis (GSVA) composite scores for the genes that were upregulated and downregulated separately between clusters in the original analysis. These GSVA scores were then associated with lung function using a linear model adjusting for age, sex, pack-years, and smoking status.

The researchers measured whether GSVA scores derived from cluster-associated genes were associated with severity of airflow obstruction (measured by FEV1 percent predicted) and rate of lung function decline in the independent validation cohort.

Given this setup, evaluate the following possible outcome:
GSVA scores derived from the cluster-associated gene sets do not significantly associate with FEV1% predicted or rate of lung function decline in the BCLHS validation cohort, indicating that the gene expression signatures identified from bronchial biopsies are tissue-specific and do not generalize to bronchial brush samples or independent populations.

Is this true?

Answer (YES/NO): NO